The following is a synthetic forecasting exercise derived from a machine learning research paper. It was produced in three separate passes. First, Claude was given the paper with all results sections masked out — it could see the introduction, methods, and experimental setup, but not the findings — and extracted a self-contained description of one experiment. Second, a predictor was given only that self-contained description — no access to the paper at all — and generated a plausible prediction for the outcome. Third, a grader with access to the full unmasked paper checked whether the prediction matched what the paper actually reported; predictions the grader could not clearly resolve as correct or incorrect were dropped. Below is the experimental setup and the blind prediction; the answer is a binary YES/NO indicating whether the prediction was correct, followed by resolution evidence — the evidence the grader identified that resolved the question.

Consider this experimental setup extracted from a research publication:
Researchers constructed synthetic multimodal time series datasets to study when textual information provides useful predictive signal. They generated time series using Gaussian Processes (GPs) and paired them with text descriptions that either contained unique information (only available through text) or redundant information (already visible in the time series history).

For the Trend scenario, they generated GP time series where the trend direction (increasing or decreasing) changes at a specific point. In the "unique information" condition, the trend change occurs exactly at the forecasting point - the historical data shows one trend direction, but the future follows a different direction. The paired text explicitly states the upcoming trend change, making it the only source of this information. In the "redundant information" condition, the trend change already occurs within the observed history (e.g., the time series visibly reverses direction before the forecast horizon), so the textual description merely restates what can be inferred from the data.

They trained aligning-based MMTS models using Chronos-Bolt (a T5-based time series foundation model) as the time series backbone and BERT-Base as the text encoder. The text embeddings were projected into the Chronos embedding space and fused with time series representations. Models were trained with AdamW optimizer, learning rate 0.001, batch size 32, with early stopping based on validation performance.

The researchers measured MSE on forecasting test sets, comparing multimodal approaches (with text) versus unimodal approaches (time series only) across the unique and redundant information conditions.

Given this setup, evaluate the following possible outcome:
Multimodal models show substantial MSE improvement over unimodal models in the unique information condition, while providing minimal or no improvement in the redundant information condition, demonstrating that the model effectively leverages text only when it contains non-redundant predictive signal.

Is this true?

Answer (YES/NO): YES